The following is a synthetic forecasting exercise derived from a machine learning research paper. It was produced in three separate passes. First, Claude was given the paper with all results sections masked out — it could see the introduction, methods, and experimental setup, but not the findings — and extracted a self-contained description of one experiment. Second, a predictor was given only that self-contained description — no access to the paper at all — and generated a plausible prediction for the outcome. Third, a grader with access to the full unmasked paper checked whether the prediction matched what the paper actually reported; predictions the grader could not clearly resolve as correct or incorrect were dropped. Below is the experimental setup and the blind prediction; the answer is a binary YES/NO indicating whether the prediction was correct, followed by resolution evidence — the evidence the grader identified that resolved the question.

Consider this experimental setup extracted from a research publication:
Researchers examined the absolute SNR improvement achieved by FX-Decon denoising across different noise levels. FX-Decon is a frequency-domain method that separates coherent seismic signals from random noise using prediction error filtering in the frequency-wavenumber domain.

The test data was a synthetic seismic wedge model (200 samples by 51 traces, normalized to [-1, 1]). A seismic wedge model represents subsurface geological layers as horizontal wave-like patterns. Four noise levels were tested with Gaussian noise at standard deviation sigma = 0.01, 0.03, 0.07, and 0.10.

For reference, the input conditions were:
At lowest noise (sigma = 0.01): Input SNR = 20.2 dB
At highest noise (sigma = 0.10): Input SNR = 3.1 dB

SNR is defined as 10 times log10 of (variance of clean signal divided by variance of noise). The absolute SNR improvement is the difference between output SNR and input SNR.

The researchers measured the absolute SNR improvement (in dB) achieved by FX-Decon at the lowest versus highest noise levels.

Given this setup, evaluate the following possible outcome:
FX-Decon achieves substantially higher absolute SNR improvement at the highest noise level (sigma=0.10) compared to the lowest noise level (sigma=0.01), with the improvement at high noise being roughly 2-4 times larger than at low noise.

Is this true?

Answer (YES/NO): NO